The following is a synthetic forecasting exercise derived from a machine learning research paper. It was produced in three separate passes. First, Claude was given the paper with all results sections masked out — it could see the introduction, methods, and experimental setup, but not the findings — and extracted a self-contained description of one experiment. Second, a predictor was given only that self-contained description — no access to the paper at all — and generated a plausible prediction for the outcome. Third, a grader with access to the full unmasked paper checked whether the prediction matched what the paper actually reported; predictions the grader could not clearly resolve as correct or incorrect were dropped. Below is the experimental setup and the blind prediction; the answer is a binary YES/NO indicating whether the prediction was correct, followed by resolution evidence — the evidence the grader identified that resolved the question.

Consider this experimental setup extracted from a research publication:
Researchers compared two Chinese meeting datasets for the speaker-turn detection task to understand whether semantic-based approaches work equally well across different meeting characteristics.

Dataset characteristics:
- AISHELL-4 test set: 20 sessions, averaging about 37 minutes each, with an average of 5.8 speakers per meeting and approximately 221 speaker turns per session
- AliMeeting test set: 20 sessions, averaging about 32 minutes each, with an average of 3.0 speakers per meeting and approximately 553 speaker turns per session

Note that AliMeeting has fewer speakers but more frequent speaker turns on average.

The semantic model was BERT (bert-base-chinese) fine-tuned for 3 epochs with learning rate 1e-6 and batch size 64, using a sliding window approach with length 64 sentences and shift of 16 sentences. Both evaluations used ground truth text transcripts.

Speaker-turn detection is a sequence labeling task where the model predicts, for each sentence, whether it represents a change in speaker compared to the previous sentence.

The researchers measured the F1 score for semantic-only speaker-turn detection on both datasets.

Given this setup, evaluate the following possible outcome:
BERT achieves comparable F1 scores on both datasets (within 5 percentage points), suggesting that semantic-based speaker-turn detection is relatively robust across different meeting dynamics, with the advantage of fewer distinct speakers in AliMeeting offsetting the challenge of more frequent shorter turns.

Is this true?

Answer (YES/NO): NO